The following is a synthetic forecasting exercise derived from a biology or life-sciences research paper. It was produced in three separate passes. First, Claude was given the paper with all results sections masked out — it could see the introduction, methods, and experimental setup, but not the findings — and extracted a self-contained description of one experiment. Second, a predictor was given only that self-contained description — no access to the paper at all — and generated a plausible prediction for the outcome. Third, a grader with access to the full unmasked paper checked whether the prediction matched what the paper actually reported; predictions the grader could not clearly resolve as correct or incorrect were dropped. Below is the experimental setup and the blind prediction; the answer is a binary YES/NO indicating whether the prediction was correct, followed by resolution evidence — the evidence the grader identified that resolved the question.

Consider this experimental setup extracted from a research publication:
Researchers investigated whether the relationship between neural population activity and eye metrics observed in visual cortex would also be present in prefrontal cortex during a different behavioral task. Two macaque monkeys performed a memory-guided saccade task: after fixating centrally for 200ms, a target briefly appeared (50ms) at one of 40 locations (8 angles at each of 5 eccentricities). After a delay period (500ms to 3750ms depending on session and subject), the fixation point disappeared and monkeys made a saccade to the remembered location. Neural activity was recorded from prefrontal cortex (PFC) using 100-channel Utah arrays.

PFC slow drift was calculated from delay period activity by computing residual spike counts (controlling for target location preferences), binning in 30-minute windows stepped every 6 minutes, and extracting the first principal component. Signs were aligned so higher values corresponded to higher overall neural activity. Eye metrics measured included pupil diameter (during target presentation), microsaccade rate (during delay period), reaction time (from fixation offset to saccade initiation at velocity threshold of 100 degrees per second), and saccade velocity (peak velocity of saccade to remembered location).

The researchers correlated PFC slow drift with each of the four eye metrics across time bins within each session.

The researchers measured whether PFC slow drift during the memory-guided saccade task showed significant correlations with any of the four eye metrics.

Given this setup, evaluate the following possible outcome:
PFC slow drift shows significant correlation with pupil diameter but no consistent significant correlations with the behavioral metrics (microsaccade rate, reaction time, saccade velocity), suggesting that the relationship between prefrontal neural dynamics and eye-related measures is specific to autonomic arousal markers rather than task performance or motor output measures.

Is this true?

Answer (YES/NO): NO